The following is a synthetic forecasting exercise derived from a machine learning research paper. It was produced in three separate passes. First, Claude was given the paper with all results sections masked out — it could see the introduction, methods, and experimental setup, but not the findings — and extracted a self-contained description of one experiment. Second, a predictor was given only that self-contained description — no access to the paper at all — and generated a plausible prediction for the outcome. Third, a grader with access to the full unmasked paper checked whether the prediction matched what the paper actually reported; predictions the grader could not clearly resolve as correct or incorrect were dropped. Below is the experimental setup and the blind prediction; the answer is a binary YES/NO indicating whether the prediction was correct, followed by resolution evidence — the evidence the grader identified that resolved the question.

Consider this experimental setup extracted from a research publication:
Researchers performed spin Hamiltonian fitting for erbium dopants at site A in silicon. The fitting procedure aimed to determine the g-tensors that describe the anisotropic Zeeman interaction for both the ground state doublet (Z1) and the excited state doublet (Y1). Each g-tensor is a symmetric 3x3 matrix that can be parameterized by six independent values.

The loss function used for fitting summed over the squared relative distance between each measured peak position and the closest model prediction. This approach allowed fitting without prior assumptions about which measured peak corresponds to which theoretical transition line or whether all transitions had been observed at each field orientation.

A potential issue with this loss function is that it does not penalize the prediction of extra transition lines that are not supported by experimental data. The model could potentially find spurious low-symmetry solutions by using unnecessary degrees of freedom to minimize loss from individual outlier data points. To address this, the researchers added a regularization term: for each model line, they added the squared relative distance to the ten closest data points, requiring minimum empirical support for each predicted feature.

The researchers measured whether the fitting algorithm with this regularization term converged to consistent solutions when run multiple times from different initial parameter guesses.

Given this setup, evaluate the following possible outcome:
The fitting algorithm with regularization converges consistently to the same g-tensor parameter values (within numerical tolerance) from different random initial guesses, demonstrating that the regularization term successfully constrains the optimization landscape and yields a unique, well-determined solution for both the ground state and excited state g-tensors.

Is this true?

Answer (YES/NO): NO